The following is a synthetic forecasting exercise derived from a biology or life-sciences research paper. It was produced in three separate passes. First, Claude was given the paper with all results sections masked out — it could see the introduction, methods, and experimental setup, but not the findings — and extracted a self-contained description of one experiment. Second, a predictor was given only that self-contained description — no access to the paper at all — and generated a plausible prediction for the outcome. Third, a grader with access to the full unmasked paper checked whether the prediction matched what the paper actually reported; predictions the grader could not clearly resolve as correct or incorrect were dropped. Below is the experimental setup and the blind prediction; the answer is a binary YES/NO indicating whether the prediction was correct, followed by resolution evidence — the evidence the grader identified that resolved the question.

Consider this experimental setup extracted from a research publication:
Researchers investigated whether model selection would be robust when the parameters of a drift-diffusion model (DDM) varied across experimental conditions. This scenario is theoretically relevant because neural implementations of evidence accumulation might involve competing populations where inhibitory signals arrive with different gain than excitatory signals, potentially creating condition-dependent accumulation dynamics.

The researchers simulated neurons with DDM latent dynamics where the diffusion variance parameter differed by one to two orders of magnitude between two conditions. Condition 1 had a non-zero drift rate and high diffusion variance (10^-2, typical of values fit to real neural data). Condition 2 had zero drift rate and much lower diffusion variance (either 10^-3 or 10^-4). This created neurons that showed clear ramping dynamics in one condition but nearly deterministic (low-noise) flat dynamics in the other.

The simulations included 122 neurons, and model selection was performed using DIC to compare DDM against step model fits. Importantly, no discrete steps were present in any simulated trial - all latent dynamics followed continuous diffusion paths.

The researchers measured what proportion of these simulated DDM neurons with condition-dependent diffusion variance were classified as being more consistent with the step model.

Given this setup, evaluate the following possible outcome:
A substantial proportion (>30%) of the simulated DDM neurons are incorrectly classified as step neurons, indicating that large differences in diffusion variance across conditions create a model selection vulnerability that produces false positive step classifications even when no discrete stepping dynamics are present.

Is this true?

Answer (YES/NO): YES